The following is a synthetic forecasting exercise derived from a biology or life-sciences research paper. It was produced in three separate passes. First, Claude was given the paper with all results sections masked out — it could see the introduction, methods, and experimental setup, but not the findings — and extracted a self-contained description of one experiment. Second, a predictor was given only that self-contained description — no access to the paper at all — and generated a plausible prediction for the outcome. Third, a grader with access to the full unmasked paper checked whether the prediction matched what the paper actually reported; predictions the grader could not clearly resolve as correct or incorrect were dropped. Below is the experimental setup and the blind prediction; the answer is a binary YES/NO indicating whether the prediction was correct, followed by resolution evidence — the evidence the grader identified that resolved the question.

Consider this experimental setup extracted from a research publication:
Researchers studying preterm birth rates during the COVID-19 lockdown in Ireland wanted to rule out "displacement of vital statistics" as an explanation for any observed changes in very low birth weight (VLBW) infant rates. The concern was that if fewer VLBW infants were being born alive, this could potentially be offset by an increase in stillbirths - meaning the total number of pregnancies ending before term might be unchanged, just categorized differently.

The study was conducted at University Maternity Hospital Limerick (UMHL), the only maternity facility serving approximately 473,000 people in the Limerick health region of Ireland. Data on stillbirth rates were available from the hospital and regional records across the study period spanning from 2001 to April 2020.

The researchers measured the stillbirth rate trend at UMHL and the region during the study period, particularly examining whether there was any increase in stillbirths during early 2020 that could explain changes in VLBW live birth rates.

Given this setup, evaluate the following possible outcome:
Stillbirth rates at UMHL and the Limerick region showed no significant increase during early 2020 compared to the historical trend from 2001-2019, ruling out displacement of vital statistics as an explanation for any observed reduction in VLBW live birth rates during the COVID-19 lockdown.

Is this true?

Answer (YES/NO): YES